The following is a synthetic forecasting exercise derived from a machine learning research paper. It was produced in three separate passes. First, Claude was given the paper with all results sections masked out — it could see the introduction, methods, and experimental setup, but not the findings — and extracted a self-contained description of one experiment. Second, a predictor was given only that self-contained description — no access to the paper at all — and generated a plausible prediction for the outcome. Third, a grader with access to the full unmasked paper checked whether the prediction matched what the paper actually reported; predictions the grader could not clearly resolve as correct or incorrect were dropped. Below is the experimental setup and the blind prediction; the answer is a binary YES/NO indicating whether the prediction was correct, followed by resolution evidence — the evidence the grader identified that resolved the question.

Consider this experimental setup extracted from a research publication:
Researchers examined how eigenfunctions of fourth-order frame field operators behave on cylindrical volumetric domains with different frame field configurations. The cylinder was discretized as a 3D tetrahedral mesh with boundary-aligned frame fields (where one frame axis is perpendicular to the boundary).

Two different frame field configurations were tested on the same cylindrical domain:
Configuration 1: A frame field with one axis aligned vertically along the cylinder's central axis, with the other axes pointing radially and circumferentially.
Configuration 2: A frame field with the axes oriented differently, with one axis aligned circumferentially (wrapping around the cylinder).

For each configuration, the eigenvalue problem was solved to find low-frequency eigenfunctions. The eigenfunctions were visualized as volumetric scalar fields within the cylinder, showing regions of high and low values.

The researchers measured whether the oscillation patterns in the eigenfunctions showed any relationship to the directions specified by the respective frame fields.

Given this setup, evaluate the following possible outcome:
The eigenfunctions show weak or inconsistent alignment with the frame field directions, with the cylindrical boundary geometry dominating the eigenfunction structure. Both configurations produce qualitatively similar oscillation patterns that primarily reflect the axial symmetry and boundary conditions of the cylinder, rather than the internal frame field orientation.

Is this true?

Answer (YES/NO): NO